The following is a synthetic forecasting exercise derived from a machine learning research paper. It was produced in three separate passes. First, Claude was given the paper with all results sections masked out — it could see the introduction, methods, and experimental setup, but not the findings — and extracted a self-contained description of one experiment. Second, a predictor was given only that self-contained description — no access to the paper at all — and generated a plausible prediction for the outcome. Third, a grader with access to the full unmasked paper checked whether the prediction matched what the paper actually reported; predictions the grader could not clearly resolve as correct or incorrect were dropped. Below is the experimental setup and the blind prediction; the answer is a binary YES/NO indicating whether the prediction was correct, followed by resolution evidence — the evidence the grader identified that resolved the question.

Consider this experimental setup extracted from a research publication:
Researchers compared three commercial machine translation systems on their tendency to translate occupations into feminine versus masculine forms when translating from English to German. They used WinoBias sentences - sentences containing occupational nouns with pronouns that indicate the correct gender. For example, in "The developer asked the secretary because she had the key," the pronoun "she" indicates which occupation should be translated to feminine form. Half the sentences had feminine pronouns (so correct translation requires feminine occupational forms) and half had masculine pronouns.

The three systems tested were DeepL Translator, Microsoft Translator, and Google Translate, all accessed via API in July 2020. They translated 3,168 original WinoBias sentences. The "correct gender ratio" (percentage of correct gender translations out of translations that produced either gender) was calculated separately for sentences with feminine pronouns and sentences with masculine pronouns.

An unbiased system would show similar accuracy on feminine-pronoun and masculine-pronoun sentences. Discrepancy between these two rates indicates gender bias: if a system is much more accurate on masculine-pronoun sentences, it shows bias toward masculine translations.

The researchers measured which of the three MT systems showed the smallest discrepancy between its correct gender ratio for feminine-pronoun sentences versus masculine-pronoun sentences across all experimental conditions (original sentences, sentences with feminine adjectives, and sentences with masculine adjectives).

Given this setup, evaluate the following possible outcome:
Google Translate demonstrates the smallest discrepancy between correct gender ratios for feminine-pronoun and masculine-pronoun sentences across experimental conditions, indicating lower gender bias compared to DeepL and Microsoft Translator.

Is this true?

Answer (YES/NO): NO